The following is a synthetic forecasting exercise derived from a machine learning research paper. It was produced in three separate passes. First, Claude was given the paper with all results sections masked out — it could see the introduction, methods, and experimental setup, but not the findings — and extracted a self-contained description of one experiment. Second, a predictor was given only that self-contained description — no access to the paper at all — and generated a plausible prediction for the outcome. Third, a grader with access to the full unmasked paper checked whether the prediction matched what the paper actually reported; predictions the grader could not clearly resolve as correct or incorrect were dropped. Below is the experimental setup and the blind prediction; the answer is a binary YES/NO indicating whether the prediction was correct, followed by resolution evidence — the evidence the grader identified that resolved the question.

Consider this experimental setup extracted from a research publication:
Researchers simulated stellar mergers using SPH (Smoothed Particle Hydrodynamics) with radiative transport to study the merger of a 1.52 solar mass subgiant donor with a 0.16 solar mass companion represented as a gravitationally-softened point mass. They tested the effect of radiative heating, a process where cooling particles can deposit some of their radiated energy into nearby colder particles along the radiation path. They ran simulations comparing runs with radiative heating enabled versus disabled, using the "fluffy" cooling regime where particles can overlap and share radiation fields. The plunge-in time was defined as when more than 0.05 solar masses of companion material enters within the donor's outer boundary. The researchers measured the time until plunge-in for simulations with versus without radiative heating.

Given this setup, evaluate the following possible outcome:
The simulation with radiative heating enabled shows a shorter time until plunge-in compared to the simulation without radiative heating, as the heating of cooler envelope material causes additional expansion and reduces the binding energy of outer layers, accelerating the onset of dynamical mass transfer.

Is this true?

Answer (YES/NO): NO